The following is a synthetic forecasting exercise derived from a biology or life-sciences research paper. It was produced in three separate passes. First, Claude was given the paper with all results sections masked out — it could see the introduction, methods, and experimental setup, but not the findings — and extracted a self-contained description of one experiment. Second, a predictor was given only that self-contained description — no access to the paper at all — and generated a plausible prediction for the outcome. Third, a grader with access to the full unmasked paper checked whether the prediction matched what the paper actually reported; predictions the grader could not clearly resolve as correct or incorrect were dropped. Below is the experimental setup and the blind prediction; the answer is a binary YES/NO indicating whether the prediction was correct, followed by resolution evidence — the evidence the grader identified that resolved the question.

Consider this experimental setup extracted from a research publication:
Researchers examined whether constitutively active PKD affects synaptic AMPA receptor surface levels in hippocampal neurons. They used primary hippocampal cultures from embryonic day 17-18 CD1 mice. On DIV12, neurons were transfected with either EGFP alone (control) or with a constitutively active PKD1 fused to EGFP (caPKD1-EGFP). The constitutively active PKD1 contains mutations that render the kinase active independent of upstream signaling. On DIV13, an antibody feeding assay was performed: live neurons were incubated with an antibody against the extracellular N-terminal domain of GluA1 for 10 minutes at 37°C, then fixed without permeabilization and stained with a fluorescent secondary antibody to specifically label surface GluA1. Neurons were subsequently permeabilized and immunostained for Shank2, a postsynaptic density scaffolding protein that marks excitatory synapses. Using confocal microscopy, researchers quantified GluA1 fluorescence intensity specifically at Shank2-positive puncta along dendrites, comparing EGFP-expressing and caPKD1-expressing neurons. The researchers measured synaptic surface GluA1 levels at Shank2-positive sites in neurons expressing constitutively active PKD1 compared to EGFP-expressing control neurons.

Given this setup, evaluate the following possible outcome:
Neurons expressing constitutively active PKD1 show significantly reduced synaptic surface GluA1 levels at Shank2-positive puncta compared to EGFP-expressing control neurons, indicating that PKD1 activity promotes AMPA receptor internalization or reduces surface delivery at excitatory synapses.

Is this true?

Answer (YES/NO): YES